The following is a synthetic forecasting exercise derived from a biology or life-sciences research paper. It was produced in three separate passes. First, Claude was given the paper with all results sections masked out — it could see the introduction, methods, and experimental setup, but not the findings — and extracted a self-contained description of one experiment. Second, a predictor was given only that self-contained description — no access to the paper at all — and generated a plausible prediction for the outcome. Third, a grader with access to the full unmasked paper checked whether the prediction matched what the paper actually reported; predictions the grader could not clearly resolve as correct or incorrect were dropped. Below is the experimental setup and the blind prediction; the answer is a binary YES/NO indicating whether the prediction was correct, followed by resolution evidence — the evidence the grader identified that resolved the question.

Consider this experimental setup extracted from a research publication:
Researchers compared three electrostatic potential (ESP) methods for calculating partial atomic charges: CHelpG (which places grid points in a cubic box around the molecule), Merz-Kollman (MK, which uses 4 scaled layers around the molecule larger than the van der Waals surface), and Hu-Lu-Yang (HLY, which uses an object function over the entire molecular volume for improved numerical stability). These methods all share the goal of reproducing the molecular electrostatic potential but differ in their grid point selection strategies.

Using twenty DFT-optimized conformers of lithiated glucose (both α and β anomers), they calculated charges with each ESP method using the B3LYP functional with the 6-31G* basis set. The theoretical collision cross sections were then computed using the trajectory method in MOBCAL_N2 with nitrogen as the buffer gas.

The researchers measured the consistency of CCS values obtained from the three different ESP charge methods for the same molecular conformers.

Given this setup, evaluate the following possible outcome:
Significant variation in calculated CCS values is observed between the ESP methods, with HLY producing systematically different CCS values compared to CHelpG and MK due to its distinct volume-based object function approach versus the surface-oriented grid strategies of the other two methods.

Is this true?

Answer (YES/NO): NO